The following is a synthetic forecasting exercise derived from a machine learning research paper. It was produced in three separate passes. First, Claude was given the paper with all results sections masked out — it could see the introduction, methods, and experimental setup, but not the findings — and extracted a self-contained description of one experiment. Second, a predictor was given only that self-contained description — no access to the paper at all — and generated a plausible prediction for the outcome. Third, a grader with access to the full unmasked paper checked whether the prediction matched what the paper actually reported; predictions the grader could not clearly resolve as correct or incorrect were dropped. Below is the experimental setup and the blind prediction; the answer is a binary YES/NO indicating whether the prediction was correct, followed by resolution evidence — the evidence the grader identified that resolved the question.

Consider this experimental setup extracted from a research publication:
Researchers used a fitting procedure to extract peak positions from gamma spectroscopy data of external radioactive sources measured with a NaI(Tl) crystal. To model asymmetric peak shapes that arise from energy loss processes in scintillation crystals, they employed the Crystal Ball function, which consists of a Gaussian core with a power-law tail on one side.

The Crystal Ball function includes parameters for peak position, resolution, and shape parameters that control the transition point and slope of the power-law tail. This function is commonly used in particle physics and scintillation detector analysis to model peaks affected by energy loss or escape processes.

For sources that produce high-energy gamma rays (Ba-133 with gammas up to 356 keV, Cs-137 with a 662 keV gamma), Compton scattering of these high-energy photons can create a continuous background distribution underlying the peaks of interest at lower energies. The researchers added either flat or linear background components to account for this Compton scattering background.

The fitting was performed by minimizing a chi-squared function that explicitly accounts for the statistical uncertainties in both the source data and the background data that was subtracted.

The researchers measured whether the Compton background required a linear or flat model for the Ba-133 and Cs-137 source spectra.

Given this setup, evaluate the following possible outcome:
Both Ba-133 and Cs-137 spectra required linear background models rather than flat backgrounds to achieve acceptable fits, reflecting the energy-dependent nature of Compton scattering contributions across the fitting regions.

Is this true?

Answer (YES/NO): NO